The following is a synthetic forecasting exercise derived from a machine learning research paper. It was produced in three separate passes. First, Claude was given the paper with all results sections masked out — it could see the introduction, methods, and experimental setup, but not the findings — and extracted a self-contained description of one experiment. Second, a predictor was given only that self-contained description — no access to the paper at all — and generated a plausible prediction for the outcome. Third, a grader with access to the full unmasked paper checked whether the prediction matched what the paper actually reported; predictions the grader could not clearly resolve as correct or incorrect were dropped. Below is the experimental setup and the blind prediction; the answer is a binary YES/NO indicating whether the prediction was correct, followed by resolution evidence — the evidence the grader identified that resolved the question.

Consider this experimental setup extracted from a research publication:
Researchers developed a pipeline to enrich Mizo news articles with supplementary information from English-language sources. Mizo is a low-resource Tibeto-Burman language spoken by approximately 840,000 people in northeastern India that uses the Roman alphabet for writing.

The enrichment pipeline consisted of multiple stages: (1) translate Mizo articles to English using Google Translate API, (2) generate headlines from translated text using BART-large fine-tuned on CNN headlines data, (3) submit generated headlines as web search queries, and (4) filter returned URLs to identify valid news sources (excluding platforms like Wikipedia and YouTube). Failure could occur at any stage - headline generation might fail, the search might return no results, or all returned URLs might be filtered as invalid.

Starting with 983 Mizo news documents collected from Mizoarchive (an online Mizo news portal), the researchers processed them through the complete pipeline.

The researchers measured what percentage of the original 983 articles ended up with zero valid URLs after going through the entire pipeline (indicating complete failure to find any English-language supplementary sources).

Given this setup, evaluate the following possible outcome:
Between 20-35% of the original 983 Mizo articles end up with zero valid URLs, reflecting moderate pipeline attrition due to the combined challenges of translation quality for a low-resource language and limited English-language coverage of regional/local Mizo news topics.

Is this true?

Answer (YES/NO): YES